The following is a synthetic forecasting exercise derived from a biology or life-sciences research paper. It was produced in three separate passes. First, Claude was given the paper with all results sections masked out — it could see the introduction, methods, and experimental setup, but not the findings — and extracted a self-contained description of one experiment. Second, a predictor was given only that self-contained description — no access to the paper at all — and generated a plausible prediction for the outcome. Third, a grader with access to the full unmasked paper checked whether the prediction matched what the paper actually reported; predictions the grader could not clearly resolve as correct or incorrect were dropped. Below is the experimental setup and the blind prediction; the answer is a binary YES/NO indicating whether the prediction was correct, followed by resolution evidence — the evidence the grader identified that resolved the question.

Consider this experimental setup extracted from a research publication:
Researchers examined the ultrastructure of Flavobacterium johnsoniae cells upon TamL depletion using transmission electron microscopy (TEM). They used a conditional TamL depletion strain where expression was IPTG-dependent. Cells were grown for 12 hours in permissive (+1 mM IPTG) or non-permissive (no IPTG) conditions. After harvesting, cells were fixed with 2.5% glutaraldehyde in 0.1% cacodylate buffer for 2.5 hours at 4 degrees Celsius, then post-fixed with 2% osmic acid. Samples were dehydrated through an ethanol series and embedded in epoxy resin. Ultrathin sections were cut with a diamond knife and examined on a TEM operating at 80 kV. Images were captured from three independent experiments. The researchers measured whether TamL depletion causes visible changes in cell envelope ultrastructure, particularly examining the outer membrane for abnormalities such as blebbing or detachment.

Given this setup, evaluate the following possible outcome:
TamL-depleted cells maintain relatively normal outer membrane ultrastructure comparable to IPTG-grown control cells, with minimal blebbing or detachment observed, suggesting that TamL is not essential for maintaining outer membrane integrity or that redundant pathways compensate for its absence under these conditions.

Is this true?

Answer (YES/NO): NO